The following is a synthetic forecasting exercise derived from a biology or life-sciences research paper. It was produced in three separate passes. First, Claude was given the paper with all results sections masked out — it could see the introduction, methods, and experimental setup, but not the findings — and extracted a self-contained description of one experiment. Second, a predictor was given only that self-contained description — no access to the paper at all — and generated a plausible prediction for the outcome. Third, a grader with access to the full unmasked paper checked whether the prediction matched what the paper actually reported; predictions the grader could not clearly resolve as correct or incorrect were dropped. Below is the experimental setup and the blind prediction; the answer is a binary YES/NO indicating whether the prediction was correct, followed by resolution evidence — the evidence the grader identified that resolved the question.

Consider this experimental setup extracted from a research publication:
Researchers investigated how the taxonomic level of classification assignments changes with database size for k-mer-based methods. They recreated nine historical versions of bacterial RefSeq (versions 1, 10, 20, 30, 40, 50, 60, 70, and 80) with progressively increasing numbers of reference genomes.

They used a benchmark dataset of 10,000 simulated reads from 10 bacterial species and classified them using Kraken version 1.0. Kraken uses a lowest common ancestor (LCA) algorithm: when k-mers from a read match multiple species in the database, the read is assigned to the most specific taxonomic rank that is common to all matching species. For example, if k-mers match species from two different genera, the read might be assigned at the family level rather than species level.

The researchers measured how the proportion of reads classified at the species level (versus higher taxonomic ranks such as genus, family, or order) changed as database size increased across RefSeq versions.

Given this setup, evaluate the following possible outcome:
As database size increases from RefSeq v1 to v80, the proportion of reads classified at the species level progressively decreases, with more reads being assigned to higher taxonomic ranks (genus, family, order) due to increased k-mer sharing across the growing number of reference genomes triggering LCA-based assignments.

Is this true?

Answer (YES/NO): NO